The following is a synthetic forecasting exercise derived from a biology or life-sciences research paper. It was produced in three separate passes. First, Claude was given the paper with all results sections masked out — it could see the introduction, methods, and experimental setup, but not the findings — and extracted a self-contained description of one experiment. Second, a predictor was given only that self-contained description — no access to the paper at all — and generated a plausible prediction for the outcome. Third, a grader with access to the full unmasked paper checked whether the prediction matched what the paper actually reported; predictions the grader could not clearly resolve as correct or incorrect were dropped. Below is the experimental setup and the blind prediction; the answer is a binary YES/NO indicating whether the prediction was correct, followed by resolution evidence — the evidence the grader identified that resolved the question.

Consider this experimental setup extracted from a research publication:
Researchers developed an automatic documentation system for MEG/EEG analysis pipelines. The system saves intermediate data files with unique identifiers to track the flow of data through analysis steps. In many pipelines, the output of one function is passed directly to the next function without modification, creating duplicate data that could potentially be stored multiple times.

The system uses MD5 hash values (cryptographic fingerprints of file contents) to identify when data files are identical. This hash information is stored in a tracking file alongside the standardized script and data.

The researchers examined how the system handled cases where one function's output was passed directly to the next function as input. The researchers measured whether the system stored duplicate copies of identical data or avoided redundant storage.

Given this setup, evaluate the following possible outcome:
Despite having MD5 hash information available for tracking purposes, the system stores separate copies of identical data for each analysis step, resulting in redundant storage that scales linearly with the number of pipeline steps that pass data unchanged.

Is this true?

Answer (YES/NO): NO